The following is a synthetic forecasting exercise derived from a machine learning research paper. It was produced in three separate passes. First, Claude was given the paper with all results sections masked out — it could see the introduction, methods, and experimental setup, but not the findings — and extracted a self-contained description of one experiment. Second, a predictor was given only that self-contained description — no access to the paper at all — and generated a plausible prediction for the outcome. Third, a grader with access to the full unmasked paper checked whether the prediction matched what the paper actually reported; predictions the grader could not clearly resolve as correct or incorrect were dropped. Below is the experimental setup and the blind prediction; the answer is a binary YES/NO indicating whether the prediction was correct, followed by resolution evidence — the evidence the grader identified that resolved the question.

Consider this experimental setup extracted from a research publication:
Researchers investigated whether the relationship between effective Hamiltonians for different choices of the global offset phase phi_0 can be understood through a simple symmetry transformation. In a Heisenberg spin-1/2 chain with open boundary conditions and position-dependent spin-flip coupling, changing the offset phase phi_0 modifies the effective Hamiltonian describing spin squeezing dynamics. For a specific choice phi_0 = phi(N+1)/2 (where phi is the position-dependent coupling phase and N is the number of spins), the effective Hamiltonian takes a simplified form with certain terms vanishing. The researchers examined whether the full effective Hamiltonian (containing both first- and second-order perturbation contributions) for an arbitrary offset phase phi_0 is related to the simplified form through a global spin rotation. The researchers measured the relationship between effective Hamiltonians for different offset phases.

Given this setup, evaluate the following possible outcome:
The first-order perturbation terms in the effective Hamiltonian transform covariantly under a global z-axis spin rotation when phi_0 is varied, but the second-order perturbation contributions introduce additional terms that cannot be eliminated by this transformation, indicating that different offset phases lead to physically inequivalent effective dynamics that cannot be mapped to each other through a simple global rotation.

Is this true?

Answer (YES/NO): NO